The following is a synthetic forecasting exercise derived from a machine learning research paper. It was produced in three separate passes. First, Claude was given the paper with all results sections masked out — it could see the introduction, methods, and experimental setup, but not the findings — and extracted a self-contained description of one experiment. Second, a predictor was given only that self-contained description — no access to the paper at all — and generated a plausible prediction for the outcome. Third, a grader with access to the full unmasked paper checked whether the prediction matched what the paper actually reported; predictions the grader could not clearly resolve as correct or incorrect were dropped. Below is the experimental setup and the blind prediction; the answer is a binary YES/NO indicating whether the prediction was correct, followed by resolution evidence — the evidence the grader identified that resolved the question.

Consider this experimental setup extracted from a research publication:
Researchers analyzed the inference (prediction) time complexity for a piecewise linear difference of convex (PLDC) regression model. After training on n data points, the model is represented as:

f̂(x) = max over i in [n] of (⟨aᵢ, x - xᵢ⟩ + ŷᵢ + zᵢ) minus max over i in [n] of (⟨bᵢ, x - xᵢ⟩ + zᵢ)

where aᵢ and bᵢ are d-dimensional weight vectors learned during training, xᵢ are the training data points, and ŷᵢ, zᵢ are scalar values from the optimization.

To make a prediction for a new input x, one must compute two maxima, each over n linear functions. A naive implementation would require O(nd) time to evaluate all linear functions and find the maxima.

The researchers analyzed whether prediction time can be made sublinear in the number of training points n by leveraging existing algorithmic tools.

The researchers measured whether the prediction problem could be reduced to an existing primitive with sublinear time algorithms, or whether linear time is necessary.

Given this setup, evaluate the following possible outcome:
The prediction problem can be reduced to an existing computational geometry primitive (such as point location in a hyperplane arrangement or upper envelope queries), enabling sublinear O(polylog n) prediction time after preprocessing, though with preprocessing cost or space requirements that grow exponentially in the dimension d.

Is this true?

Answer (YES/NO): NO